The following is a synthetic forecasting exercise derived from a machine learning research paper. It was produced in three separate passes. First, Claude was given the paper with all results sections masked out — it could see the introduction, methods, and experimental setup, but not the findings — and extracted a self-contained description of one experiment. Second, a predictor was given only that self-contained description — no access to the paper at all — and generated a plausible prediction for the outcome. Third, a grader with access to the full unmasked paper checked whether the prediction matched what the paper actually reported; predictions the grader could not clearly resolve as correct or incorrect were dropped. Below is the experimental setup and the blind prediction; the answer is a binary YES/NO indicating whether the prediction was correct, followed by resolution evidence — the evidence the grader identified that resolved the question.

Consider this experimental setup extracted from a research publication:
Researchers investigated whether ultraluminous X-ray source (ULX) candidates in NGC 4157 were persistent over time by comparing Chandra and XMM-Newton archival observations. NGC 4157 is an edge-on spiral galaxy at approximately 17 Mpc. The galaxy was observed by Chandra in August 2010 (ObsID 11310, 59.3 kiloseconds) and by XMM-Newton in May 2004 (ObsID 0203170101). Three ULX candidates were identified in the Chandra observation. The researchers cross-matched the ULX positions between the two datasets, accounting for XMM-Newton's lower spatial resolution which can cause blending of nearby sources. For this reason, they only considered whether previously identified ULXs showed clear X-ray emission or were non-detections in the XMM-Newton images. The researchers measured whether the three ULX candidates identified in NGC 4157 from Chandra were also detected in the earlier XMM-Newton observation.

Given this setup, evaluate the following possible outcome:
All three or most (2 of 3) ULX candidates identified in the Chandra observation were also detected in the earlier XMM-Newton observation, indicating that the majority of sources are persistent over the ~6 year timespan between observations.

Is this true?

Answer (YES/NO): YES